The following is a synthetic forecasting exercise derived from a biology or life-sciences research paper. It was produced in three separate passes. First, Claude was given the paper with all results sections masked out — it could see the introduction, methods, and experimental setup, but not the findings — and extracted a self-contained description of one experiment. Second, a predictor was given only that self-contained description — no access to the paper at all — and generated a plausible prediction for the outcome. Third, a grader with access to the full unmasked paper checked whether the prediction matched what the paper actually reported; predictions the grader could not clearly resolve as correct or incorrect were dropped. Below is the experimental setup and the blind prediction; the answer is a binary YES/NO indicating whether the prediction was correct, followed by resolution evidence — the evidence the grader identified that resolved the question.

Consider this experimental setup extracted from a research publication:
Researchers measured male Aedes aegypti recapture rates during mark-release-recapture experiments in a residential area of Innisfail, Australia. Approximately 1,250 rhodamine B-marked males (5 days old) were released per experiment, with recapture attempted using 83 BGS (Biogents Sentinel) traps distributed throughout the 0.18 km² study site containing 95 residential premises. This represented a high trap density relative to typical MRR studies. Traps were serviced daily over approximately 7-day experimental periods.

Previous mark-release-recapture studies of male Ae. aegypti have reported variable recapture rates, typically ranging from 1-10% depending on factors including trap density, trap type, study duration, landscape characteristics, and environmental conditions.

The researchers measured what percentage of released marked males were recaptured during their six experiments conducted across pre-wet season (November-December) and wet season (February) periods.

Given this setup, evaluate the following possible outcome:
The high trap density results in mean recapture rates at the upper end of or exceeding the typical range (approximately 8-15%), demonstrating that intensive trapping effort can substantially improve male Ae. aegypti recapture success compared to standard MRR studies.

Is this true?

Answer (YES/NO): NO